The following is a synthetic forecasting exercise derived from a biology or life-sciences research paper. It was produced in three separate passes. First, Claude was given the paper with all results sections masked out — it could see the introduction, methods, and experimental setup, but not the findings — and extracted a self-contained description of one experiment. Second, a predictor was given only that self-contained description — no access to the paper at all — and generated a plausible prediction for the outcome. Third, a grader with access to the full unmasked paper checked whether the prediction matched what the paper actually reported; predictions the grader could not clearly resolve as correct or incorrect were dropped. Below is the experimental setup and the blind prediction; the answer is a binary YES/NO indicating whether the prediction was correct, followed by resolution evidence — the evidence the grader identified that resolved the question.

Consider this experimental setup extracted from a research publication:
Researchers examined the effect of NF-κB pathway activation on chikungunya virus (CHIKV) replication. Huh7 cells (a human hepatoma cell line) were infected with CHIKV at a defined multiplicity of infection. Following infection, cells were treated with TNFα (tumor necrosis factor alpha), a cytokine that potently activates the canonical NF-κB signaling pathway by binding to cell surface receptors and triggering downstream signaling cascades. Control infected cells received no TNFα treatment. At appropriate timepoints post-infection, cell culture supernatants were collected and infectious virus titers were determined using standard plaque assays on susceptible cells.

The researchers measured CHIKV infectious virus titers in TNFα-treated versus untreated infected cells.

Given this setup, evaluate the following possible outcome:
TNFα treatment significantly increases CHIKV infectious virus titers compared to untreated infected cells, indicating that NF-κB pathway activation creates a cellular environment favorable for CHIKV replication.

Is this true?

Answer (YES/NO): NO